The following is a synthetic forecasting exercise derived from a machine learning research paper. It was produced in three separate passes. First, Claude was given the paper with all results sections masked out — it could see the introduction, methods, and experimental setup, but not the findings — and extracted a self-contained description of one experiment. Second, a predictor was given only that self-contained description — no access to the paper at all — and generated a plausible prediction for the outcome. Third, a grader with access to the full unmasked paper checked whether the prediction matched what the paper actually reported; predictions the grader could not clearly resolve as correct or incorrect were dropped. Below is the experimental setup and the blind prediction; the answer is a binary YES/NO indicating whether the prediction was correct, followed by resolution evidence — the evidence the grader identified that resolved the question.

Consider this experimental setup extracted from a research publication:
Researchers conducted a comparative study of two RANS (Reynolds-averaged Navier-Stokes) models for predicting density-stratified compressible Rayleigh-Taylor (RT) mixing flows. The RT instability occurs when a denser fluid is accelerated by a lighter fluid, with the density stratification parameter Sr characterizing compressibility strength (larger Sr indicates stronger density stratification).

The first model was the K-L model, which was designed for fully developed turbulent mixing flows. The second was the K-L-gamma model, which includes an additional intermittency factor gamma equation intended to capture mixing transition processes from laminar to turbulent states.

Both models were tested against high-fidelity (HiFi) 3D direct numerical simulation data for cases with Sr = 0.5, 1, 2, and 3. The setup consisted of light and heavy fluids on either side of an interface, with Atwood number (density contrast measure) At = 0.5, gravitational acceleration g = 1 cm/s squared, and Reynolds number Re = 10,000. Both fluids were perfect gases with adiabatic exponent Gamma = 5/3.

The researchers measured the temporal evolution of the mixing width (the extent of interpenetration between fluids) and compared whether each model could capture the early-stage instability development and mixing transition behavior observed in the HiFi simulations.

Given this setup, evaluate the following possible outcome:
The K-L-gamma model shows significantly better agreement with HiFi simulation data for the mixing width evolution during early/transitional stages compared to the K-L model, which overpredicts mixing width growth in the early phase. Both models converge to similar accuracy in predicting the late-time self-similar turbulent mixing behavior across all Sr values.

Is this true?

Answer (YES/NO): NO